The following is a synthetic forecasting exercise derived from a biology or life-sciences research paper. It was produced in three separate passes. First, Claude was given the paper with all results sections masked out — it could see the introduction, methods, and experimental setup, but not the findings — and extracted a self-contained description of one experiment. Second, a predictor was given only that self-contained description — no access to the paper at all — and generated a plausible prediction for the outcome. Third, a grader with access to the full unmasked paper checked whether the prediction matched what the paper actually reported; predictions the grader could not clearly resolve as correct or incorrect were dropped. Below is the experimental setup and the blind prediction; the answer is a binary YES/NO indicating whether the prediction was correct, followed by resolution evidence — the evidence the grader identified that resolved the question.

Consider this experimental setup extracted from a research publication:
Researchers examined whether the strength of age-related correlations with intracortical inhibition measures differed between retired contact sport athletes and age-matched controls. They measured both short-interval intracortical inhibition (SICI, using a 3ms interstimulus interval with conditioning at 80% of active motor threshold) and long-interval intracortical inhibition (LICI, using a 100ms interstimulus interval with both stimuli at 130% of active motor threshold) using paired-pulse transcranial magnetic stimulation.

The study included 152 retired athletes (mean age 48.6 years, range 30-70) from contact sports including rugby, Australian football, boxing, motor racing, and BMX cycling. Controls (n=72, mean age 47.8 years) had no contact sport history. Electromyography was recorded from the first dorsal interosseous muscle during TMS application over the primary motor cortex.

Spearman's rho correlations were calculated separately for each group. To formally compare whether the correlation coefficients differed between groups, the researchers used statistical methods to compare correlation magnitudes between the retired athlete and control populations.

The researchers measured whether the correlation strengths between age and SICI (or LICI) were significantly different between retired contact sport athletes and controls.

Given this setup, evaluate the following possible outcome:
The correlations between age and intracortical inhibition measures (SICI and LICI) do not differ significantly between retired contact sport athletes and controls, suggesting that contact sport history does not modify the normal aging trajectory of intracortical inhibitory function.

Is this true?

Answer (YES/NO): NO